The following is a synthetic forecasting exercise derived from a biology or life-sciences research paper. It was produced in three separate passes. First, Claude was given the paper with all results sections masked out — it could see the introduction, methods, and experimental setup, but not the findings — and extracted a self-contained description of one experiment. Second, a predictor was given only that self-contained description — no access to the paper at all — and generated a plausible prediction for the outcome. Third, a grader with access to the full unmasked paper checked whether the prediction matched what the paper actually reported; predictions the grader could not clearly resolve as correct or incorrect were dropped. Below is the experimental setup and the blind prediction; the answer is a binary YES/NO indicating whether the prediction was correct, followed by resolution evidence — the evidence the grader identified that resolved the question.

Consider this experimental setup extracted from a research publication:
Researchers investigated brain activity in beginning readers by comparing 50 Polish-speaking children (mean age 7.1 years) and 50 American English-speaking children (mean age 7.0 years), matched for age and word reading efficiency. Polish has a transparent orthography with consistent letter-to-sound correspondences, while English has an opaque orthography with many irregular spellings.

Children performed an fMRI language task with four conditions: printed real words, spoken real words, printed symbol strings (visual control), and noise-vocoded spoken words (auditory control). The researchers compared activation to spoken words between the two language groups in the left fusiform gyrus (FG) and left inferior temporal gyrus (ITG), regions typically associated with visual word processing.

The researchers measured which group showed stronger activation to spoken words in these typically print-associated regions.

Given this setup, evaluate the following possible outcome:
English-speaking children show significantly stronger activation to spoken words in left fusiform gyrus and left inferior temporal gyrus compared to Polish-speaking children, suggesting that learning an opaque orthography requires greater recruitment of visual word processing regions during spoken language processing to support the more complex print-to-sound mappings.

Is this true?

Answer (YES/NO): YES